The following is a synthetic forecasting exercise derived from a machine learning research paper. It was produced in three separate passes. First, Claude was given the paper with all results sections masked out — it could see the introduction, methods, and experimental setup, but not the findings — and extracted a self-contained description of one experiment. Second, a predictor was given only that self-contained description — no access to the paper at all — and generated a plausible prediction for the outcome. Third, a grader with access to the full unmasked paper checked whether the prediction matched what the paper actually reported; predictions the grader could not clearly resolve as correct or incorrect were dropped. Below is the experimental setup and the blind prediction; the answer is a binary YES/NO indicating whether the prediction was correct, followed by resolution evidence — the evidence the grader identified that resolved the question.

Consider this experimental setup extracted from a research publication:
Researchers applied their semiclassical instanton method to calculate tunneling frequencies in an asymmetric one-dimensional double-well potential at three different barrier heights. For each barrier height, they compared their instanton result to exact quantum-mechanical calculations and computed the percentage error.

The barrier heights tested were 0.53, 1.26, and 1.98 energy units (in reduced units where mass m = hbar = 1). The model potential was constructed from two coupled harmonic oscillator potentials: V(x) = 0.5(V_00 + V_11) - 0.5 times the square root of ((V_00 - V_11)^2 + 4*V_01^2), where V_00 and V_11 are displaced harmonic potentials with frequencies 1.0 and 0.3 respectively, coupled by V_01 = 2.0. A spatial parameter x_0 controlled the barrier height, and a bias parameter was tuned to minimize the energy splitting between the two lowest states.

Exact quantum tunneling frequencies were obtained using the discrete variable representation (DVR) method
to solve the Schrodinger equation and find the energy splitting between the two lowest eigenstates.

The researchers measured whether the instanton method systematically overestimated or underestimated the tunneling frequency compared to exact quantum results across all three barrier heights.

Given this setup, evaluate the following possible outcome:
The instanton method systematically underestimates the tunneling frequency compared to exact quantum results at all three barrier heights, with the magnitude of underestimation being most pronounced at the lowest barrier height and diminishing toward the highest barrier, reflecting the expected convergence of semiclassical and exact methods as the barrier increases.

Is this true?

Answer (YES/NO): NO